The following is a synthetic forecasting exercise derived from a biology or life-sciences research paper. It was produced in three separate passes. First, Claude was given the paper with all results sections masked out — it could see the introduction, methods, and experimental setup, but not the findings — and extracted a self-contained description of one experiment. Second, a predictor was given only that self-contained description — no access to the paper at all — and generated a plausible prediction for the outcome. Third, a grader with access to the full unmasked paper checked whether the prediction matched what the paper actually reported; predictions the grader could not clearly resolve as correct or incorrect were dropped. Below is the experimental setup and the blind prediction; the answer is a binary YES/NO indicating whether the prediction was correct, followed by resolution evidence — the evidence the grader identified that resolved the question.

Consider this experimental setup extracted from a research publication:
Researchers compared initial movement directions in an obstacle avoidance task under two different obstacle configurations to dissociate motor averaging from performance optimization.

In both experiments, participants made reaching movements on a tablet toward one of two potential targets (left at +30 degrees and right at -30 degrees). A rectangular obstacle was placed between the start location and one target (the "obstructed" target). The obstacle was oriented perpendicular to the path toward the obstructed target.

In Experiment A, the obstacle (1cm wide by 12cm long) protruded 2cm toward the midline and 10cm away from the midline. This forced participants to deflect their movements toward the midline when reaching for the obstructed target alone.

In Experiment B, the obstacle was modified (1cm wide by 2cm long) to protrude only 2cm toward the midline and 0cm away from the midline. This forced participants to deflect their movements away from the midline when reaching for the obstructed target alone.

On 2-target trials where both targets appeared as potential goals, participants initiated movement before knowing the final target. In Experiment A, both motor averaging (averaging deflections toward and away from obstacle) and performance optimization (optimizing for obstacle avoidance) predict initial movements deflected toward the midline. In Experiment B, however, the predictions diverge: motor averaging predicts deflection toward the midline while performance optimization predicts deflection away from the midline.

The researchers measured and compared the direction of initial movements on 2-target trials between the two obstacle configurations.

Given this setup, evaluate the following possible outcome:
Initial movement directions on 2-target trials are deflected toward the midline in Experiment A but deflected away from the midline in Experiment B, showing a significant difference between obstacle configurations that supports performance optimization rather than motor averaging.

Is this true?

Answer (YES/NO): NO